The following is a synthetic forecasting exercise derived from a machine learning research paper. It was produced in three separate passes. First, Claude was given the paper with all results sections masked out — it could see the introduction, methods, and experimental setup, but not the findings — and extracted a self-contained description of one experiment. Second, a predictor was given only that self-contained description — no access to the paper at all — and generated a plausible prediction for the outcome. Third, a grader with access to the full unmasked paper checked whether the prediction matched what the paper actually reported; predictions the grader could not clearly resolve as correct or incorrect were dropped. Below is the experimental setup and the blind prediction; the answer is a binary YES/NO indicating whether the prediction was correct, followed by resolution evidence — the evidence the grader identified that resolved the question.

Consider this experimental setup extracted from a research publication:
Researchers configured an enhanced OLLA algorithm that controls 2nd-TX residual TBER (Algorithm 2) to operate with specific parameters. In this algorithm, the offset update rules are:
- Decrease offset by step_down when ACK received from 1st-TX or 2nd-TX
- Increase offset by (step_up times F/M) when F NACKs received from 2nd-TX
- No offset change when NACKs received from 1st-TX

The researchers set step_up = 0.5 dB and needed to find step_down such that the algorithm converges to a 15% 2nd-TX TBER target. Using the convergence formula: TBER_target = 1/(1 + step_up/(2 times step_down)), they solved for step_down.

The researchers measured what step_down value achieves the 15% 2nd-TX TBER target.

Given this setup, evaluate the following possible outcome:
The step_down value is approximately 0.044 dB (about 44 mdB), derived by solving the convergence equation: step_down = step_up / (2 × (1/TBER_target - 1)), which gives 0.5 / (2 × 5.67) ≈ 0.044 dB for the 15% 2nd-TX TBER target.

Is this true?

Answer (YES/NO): YES